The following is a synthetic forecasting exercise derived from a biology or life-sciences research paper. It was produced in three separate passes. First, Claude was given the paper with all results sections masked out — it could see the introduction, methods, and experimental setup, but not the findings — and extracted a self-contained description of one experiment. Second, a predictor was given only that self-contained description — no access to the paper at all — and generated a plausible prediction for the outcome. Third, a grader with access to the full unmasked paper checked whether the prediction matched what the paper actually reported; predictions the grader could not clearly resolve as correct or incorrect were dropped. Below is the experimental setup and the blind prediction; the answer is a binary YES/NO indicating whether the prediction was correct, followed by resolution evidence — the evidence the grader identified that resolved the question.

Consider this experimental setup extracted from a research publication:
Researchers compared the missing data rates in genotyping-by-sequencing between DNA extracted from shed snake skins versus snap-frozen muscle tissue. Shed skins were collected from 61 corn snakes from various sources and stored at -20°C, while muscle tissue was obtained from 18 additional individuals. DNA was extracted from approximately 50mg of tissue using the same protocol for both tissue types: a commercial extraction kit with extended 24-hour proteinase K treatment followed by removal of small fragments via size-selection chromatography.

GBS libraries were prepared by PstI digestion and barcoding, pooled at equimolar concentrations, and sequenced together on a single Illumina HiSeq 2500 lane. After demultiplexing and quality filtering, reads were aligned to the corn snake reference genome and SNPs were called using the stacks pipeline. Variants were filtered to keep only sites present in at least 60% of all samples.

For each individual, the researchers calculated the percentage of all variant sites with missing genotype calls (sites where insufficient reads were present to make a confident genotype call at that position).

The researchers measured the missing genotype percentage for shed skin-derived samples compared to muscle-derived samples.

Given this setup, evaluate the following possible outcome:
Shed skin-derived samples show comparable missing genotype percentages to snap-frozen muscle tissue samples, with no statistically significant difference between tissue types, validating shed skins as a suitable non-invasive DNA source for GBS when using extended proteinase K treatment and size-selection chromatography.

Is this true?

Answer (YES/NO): NO